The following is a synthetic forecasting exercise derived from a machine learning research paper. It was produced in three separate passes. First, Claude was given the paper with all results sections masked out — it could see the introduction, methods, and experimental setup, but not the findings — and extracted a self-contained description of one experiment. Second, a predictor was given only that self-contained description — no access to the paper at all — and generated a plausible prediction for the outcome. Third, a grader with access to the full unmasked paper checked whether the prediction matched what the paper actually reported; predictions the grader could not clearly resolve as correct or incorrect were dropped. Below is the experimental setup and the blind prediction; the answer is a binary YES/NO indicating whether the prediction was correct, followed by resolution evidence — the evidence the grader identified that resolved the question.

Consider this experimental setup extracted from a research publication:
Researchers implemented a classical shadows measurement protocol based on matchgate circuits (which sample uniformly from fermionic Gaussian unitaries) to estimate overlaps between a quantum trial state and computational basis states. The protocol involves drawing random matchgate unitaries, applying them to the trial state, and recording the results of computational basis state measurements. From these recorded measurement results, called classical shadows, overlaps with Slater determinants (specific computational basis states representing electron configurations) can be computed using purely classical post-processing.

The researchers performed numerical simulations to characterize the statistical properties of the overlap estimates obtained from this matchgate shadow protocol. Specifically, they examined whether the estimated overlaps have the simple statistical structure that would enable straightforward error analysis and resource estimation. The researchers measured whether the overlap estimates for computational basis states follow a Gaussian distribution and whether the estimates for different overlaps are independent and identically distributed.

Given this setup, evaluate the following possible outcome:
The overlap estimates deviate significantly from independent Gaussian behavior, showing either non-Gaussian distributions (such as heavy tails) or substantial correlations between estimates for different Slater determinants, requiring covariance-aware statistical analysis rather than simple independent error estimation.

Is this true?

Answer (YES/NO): NO